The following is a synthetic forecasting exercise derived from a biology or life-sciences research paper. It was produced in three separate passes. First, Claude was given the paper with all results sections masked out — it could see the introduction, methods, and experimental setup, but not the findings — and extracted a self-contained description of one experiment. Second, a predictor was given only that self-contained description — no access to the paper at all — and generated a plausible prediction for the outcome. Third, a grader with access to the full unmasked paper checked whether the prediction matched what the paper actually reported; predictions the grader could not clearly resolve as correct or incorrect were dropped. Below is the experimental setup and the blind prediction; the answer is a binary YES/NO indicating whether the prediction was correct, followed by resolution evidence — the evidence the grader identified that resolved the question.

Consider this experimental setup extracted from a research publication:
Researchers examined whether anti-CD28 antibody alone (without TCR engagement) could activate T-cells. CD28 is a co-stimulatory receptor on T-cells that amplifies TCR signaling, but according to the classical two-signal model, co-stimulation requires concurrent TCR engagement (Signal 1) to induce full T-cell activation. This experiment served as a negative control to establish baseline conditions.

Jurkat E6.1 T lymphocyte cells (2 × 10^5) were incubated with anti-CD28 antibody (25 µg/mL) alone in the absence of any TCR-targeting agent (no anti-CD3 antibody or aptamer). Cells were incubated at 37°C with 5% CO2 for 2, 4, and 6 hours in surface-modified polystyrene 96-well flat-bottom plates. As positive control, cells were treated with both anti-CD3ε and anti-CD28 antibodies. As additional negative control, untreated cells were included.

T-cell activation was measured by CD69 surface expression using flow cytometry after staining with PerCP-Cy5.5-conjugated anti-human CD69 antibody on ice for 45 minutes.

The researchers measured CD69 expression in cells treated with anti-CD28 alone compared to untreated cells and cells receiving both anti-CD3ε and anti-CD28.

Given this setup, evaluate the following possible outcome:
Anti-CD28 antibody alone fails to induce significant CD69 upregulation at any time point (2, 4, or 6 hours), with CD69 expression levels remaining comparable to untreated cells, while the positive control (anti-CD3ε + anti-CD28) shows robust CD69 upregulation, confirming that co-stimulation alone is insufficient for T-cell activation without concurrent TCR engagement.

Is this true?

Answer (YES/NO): YES